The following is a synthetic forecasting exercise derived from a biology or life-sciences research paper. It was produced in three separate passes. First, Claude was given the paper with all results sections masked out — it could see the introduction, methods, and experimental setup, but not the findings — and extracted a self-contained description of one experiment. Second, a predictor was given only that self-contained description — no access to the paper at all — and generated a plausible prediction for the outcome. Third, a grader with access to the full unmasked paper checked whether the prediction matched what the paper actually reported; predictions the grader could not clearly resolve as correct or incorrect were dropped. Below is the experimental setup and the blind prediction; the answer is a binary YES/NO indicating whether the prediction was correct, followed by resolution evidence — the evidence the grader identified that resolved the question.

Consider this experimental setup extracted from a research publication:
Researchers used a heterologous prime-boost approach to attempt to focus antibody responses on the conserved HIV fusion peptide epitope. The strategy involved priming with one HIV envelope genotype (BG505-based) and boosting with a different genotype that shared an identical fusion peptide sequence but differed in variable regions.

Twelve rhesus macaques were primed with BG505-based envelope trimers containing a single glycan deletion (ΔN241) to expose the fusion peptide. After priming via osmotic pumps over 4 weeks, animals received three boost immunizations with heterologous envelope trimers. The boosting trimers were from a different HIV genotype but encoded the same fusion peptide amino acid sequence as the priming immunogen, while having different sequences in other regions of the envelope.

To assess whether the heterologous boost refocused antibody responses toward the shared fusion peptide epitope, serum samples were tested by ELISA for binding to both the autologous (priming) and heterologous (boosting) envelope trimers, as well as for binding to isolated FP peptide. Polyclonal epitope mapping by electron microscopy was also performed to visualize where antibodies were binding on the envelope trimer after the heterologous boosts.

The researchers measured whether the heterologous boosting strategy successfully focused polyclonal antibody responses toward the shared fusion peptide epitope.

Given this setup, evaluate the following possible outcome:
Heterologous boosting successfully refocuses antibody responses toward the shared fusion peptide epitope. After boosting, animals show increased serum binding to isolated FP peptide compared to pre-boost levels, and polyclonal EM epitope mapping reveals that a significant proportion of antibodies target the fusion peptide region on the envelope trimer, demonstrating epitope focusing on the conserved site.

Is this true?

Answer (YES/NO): NO